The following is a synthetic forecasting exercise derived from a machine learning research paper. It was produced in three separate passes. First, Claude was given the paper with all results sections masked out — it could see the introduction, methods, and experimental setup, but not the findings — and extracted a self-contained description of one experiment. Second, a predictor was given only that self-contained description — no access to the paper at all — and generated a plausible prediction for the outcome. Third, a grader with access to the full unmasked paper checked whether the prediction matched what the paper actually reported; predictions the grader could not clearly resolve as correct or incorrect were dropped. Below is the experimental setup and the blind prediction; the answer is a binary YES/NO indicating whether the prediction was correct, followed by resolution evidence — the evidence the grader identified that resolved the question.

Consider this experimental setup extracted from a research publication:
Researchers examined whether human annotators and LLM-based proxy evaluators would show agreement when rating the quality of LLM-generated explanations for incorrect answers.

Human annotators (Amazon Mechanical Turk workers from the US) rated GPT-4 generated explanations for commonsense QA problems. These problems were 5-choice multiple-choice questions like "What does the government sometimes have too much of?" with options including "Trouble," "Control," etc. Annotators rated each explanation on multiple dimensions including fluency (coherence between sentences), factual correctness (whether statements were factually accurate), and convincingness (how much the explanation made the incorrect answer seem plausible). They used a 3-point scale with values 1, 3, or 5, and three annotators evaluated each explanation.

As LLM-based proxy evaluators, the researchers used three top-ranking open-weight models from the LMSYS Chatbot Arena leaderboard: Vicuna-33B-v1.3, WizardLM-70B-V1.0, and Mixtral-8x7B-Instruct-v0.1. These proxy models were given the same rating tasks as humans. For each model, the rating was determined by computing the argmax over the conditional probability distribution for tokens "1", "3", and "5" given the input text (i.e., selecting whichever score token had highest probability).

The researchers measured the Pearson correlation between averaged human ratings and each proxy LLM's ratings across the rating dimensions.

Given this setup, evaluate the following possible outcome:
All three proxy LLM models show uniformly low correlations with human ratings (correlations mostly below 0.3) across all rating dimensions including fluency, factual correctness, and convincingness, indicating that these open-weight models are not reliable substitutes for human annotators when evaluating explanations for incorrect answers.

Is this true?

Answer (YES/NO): YES